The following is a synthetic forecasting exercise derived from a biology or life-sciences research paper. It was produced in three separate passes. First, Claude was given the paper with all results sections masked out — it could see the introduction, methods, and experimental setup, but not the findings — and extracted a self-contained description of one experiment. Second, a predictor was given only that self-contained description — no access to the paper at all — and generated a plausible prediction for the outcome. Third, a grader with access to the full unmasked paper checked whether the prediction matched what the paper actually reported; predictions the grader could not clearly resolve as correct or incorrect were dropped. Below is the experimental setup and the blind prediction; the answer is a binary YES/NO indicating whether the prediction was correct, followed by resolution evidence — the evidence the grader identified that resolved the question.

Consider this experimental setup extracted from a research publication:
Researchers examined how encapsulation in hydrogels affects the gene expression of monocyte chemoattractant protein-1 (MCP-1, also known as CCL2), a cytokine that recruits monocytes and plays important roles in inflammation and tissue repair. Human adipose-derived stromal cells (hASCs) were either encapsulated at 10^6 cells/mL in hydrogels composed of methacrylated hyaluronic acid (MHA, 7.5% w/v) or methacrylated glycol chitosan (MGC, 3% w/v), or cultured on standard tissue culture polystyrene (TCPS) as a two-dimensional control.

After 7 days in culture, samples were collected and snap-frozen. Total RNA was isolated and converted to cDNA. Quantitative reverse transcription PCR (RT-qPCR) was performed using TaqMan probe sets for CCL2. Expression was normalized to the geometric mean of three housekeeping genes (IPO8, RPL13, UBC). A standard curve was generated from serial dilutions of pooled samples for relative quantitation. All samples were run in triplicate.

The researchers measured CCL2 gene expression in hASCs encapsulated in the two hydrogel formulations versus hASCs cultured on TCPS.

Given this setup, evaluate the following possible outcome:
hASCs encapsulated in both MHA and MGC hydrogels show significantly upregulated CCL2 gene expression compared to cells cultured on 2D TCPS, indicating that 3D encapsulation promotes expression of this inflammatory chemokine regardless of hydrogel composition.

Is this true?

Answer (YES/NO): NO